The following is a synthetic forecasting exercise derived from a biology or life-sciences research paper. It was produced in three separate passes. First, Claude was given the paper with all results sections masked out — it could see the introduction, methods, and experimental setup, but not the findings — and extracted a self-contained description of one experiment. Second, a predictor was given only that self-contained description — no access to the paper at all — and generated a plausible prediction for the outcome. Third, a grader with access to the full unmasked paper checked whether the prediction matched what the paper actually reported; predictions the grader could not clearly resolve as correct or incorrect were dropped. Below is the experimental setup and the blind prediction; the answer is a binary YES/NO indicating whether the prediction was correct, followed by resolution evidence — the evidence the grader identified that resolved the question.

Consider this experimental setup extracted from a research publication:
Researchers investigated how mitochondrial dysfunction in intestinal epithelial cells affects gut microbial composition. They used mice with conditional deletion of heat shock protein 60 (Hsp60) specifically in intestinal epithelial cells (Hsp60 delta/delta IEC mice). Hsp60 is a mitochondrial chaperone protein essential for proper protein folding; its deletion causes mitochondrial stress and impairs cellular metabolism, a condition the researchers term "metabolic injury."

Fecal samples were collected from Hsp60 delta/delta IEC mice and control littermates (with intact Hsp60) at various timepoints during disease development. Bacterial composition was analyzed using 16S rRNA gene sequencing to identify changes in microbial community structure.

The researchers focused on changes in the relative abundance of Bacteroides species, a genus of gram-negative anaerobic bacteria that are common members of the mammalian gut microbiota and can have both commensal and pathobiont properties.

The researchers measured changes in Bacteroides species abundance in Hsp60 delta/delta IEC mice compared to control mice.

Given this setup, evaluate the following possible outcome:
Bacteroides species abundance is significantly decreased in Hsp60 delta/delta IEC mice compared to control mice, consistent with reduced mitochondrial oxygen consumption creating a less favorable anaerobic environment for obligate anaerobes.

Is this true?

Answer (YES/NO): NO